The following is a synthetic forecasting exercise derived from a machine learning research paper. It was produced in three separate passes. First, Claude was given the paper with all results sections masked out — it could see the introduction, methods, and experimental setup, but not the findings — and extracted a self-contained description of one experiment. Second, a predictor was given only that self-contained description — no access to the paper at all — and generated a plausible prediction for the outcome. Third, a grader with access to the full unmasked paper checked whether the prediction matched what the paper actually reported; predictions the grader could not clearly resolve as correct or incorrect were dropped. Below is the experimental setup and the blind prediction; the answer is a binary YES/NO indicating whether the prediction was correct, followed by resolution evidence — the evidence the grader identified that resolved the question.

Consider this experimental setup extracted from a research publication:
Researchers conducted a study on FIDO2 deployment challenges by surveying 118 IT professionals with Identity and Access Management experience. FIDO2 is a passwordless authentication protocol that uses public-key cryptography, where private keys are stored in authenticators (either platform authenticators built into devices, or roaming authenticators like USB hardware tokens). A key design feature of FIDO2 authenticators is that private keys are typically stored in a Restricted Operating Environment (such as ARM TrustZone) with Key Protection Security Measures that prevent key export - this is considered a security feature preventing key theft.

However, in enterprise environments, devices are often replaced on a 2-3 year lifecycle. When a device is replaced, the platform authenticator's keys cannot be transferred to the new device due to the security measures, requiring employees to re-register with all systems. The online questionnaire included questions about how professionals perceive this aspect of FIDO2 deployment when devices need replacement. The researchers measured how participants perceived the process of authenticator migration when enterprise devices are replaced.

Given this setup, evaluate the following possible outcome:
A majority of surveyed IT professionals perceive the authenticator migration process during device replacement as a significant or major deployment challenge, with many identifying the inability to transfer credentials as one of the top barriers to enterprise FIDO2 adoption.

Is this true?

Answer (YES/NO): NO